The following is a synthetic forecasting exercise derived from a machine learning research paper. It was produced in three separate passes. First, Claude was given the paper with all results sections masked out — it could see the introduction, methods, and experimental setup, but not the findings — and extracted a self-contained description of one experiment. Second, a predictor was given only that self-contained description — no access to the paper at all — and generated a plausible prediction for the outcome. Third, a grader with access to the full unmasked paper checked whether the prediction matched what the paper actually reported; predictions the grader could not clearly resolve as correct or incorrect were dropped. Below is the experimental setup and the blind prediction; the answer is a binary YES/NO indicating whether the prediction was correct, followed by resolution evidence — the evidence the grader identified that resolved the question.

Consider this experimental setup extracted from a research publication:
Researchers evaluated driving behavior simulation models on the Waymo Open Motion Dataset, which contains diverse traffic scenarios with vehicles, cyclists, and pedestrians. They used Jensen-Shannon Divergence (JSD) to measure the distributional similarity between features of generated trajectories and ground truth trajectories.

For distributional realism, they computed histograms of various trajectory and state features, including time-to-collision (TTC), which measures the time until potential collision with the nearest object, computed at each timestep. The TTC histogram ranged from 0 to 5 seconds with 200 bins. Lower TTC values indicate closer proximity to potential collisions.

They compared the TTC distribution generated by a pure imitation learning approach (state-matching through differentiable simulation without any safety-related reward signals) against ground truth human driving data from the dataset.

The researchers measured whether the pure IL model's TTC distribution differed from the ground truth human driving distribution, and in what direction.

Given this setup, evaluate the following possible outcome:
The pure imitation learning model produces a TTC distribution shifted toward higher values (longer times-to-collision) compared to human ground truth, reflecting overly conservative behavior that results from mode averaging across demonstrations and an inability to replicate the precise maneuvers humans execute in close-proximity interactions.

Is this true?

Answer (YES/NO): NO